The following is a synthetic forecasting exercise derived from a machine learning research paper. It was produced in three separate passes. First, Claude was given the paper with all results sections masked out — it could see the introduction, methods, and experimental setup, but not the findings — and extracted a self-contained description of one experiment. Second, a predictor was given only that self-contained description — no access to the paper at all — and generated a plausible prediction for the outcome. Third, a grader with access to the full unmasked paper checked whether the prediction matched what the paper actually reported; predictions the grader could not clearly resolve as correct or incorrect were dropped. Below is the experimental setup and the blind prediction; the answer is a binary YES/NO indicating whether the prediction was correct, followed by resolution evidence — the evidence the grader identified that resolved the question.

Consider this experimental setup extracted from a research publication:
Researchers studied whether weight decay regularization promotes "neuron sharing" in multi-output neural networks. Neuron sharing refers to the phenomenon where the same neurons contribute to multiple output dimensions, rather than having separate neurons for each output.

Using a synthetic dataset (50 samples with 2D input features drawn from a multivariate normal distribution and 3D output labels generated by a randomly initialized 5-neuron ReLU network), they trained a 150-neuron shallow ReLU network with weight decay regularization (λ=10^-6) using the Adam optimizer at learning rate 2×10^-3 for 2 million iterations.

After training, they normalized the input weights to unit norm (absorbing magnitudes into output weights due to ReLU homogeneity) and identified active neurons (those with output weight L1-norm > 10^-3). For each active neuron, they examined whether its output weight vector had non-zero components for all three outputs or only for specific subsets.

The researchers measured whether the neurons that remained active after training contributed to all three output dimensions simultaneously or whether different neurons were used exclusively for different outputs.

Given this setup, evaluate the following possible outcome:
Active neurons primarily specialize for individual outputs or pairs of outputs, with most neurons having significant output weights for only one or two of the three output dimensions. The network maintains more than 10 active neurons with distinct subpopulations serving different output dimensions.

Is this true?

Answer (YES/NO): NO